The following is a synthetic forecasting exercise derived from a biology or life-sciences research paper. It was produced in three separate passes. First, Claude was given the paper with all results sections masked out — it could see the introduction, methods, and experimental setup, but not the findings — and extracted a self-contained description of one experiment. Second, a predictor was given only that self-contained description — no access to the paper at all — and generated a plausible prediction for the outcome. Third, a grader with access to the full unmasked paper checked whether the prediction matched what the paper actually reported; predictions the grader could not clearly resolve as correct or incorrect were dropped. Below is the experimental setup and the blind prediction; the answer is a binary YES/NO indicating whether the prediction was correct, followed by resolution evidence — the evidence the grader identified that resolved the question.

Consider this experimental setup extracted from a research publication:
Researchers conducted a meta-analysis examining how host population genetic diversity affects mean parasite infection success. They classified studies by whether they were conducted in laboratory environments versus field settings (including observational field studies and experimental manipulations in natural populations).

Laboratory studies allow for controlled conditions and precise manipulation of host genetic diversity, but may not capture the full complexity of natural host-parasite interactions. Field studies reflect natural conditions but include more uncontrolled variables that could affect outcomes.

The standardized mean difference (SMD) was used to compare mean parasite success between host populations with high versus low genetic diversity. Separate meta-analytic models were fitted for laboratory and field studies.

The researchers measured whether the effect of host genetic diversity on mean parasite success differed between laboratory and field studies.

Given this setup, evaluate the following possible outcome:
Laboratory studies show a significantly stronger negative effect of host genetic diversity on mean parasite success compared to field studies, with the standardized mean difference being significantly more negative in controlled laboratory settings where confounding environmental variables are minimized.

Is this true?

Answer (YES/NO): NO